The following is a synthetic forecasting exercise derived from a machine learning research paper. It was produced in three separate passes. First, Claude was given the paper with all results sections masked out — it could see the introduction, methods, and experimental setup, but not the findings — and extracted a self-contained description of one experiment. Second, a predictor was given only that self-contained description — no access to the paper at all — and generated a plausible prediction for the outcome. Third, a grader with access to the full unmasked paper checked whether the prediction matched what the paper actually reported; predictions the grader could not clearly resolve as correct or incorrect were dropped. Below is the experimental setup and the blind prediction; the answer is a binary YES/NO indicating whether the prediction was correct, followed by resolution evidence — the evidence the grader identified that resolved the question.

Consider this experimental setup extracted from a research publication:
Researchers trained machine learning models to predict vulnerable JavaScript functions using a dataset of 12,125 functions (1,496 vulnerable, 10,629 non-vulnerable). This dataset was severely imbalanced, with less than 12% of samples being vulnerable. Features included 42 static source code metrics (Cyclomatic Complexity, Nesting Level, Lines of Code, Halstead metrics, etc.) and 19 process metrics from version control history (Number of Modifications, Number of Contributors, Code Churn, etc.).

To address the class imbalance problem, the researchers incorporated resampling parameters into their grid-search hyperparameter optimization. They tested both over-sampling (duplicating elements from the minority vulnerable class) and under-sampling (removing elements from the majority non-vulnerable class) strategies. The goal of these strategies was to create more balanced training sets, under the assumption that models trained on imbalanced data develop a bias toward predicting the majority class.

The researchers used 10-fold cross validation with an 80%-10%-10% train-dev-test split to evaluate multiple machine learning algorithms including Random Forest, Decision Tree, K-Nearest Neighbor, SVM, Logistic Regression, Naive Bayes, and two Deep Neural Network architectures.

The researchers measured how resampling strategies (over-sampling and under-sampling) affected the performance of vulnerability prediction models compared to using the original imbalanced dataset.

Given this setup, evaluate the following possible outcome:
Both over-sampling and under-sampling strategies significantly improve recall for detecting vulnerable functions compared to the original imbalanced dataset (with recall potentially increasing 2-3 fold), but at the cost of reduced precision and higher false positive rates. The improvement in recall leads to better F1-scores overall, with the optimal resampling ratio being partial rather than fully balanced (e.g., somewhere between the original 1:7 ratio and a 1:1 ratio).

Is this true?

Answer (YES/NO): NO